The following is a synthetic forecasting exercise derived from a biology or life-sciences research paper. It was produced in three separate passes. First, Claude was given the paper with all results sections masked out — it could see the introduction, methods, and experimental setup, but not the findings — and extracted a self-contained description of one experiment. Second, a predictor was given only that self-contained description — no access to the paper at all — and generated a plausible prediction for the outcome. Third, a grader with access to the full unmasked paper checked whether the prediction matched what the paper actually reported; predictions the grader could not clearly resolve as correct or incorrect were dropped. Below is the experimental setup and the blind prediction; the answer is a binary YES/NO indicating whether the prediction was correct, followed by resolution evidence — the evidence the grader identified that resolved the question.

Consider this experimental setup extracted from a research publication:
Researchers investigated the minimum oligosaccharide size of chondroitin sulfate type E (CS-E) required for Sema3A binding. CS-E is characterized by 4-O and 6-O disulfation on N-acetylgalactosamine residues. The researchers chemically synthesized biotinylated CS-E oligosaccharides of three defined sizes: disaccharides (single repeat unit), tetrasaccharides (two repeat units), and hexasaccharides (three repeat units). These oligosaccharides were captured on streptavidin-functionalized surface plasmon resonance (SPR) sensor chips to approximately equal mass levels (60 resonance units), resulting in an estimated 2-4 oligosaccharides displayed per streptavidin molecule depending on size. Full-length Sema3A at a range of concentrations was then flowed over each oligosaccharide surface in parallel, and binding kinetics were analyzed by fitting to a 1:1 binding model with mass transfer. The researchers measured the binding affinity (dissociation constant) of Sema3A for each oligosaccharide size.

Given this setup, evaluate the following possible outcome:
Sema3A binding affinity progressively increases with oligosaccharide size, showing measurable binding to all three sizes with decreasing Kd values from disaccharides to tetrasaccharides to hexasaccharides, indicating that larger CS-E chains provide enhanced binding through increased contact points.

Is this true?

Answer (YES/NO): NO